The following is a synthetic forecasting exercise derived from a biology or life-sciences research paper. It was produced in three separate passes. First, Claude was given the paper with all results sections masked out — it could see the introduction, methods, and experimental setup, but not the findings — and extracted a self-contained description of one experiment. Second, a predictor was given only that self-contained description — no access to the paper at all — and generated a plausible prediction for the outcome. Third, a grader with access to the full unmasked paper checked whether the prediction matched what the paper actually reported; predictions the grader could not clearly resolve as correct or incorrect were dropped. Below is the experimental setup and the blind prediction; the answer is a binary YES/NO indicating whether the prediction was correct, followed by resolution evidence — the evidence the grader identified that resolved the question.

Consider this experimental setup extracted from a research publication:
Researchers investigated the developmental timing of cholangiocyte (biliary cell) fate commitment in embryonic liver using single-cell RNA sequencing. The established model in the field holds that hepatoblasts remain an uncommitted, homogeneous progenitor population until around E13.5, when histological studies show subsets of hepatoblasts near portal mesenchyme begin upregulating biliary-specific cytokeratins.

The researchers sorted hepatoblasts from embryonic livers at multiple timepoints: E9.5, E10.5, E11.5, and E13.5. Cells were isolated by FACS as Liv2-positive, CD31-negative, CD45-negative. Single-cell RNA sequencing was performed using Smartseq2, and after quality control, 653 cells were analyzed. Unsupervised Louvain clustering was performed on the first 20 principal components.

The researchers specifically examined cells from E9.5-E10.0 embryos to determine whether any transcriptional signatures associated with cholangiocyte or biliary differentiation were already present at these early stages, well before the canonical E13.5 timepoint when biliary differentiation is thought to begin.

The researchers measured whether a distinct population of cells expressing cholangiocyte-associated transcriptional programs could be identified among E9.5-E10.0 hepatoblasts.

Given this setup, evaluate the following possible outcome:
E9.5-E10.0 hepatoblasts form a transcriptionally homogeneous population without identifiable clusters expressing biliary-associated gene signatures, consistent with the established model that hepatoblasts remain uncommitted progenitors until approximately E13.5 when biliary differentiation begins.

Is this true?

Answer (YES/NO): NO